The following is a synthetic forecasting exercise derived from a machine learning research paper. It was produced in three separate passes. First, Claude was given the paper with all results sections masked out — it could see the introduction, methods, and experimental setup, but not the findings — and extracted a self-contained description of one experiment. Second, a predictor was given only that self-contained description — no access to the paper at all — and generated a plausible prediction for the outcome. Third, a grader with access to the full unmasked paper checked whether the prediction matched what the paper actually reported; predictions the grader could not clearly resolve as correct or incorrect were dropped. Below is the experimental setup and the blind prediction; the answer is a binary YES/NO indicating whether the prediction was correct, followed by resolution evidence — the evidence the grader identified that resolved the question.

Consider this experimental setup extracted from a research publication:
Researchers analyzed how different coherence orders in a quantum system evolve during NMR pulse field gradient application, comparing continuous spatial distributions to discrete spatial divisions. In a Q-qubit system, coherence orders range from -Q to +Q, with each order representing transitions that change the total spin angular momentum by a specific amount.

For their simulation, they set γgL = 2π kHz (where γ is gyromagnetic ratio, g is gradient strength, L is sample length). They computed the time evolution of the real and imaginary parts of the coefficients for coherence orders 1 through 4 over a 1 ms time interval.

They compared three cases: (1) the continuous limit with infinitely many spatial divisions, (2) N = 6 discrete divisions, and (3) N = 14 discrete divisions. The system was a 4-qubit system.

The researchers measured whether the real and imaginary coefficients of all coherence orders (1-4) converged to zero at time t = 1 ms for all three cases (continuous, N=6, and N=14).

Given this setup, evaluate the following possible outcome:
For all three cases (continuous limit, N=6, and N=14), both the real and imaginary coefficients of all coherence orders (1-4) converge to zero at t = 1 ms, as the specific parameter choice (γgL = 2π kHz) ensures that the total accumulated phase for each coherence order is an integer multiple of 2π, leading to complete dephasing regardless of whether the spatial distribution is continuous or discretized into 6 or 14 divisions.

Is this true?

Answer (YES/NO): YES